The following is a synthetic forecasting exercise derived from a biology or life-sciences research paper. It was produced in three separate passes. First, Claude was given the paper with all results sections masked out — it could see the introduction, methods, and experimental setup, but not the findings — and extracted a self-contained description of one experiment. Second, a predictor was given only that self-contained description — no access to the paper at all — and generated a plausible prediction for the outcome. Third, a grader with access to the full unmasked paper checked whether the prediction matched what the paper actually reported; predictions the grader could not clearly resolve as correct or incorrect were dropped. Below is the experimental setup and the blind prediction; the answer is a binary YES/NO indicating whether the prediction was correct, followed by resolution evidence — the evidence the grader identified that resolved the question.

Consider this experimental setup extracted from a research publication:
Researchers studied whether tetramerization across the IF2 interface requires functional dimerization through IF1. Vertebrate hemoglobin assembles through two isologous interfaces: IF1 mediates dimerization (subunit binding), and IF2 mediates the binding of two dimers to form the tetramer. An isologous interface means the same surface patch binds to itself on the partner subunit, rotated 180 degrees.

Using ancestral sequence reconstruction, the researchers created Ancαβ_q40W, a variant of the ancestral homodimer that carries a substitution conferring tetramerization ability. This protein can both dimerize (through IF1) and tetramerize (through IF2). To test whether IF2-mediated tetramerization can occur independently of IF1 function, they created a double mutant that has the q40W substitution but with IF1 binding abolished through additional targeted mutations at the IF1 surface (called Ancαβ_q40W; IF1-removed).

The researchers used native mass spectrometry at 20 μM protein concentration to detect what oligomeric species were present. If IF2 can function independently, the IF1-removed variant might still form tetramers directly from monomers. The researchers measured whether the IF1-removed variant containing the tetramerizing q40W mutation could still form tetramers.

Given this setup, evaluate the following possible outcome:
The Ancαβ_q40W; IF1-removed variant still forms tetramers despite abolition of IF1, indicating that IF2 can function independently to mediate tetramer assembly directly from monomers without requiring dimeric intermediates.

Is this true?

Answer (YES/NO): NO